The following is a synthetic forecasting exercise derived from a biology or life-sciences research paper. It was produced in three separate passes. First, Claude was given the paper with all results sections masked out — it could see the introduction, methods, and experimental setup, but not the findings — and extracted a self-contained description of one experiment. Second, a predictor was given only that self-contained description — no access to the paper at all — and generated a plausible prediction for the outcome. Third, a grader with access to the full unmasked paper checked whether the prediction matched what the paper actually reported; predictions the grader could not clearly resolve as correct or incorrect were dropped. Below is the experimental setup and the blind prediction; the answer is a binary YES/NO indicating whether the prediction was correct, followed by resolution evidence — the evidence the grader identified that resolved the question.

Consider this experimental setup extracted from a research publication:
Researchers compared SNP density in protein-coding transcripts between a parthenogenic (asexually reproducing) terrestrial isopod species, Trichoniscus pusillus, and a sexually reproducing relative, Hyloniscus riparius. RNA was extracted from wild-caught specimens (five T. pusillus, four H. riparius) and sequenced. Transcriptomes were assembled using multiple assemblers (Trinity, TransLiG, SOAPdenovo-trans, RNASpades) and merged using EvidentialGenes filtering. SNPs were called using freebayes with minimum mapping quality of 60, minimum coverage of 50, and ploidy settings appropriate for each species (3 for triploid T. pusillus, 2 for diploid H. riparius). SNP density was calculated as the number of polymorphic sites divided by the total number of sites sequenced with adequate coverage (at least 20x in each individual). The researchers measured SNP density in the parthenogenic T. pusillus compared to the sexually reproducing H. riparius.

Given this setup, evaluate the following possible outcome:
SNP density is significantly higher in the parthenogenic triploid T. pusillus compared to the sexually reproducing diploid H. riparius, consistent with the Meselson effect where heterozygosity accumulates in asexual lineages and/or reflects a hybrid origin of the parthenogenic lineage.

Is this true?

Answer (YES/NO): YES